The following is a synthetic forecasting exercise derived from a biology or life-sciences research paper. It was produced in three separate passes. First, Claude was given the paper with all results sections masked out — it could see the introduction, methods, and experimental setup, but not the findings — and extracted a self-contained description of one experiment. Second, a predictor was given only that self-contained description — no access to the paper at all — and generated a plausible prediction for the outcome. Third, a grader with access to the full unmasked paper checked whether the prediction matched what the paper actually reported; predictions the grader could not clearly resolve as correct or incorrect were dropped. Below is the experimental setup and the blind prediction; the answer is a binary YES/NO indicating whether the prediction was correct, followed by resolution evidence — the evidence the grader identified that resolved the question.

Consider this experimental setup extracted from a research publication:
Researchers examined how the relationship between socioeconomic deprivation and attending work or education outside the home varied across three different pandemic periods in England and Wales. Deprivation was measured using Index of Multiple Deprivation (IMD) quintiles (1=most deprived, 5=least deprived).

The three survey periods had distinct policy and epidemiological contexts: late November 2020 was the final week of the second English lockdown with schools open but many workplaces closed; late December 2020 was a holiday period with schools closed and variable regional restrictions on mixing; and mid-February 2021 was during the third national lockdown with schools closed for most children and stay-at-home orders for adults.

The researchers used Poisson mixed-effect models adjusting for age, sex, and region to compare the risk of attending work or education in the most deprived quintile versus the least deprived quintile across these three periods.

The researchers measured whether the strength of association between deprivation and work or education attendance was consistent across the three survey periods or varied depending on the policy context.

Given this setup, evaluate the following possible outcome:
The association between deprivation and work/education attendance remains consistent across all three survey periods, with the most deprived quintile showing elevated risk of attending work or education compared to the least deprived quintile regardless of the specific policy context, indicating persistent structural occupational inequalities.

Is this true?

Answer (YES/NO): YES